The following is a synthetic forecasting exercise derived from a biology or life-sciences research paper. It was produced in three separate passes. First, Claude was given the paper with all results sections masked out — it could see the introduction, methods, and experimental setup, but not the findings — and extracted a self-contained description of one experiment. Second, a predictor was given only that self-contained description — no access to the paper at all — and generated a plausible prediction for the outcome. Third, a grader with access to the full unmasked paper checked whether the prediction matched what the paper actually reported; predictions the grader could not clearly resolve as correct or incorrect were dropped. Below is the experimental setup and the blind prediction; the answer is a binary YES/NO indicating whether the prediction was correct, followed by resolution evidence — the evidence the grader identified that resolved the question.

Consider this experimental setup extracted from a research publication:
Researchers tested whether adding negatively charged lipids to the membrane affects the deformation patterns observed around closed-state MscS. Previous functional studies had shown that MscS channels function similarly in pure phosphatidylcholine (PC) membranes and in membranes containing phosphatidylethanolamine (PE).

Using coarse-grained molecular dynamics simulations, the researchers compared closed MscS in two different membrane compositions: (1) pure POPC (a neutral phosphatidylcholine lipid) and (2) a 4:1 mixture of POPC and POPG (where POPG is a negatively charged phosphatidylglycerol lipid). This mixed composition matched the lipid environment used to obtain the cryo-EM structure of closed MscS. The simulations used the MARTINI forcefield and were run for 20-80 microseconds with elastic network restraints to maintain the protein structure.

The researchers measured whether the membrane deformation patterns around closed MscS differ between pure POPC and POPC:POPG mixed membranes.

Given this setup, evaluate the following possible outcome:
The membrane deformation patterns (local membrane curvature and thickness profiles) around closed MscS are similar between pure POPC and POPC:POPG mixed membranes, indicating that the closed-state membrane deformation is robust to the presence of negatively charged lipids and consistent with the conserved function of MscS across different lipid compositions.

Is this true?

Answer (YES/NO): YES